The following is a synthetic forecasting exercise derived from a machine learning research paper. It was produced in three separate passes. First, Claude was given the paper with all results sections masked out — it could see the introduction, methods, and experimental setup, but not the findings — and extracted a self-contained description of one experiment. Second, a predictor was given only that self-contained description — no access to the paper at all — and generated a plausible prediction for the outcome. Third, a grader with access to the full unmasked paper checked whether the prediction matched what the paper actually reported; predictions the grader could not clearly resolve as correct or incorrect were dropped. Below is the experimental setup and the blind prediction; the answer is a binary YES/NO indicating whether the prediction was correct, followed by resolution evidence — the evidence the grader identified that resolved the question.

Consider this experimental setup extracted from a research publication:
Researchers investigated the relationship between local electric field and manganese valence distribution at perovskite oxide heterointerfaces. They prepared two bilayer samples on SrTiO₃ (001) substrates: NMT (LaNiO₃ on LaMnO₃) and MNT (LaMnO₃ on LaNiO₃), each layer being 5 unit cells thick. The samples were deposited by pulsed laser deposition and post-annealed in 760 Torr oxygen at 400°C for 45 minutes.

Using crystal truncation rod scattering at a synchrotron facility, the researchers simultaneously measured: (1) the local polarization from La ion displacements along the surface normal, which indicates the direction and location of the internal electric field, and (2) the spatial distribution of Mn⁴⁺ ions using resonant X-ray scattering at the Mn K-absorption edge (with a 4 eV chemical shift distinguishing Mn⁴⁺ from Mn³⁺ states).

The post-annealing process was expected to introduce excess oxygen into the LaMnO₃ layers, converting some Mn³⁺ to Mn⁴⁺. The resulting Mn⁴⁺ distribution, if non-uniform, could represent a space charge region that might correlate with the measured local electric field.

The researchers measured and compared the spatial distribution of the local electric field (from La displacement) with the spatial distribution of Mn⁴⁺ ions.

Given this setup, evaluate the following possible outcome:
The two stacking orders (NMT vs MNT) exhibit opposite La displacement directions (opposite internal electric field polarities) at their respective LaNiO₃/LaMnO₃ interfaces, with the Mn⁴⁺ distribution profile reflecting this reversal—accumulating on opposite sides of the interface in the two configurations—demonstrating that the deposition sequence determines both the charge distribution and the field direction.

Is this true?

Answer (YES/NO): NO